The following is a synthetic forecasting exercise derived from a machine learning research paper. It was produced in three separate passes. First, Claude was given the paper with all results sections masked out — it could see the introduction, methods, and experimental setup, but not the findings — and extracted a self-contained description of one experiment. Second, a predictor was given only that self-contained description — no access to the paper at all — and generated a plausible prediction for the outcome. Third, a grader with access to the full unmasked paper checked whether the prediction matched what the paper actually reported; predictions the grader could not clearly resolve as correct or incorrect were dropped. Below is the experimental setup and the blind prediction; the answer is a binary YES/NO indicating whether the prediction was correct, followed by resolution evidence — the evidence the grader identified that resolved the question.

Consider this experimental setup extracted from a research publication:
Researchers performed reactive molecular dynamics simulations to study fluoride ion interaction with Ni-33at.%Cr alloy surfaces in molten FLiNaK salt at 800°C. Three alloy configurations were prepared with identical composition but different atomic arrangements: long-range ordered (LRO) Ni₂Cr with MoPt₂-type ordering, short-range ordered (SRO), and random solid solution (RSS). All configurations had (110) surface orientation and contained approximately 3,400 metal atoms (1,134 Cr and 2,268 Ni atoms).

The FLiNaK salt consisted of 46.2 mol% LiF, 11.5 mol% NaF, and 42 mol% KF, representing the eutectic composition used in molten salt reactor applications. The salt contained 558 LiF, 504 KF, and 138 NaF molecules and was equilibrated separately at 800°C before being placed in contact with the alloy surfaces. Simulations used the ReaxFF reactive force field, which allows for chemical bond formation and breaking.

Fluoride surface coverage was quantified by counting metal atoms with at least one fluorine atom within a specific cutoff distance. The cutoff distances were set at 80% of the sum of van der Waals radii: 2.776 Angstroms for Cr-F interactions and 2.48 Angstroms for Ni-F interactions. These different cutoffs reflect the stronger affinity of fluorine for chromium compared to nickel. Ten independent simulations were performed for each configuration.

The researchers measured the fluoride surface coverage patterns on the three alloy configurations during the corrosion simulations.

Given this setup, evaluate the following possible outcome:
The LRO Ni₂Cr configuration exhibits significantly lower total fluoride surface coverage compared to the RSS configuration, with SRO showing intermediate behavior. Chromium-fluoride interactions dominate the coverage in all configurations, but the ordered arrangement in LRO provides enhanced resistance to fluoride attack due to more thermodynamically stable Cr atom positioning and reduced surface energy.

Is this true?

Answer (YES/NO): NO